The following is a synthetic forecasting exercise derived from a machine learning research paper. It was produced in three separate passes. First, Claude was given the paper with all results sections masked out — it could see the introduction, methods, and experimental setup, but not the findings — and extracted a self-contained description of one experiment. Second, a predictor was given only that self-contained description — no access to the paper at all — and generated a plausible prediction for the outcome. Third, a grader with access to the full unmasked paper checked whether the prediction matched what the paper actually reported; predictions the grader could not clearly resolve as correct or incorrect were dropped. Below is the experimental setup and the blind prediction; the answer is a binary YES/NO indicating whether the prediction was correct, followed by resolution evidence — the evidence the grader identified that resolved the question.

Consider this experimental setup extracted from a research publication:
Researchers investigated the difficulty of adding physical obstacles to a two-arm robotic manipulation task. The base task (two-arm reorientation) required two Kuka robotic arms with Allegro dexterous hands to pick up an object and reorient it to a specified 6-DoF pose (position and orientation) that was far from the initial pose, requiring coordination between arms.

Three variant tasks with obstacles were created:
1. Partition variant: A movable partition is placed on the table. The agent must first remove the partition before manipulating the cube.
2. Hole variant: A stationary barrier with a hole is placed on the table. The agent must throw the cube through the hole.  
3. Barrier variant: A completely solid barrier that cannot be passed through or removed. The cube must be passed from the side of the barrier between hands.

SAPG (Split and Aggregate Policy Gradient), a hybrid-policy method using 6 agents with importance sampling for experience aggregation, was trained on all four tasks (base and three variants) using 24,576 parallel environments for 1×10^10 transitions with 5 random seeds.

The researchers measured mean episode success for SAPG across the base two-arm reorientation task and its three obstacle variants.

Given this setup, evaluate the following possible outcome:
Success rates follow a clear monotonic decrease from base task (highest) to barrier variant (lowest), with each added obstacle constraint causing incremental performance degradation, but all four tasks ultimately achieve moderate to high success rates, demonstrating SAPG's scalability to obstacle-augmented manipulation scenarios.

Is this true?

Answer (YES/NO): NO